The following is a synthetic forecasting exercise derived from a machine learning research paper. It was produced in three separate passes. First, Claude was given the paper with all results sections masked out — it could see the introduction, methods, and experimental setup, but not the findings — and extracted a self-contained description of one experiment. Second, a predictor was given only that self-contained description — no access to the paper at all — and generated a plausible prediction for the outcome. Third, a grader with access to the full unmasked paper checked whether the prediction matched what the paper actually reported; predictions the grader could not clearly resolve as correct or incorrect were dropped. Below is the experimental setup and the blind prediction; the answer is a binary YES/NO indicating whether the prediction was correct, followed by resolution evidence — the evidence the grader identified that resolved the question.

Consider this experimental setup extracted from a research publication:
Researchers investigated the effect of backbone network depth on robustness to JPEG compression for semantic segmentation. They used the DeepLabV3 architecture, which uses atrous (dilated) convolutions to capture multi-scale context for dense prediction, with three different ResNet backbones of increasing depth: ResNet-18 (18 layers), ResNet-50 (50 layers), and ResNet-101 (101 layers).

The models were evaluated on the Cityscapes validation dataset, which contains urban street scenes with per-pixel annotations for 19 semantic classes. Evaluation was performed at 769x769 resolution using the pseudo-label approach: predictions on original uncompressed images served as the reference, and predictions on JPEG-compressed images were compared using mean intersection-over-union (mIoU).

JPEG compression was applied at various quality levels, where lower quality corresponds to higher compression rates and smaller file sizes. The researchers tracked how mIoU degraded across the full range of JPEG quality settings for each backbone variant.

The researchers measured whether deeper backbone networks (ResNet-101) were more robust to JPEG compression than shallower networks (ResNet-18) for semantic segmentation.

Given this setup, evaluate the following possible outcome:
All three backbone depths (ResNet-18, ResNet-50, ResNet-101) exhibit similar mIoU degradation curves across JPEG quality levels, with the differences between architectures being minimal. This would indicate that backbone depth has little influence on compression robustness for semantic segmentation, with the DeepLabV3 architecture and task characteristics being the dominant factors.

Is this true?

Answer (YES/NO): NO